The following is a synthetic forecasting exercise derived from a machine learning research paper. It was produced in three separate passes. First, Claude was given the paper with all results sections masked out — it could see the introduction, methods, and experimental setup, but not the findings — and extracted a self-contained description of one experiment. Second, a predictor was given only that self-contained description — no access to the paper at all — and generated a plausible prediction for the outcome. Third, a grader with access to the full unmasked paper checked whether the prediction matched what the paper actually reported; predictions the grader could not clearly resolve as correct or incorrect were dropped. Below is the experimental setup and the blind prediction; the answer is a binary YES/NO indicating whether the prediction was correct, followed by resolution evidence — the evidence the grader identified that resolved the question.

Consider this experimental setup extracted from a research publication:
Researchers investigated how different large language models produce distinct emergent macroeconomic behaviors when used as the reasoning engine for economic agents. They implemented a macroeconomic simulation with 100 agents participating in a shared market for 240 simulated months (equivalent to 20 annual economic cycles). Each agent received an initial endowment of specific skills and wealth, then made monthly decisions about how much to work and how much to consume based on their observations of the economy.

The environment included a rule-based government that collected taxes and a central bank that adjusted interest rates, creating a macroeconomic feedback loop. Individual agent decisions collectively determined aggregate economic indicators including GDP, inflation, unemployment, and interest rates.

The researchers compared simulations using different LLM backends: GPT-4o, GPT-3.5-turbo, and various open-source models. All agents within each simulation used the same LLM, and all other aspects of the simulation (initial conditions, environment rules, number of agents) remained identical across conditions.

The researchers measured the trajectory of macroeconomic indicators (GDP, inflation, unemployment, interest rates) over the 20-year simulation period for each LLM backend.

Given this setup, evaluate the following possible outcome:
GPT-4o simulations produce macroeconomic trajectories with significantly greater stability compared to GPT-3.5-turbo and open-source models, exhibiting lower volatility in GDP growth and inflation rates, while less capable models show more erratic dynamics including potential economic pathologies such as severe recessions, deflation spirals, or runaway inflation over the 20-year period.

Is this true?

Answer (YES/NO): NO